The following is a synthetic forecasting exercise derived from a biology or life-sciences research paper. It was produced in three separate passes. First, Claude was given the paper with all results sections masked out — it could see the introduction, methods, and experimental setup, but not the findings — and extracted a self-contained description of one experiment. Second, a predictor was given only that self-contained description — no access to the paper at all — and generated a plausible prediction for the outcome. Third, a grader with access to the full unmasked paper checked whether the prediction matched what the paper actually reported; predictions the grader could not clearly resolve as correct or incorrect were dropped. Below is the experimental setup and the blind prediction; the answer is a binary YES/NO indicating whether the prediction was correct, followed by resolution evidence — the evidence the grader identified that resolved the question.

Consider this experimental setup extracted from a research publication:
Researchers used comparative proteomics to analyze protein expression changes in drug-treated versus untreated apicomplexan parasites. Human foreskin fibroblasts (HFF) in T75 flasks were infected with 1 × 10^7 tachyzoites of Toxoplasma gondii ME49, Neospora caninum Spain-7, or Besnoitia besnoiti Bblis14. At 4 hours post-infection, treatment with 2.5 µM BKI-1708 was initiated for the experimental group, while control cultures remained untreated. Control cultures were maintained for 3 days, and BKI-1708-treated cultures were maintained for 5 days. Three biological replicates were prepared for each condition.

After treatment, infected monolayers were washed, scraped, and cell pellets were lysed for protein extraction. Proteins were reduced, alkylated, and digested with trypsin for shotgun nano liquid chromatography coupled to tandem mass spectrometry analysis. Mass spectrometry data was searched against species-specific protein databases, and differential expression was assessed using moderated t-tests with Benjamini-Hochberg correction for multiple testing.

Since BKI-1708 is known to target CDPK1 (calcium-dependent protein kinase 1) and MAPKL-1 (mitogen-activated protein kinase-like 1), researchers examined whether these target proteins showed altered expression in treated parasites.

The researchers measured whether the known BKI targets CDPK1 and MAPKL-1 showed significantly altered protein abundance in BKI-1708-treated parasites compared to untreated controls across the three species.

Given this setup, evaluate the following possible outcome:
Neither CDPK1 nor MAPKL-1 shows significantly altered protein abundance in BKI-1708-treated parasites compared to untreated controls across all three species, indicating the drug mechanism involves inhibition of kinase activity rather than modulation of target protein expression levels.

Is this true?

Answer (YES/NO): NO